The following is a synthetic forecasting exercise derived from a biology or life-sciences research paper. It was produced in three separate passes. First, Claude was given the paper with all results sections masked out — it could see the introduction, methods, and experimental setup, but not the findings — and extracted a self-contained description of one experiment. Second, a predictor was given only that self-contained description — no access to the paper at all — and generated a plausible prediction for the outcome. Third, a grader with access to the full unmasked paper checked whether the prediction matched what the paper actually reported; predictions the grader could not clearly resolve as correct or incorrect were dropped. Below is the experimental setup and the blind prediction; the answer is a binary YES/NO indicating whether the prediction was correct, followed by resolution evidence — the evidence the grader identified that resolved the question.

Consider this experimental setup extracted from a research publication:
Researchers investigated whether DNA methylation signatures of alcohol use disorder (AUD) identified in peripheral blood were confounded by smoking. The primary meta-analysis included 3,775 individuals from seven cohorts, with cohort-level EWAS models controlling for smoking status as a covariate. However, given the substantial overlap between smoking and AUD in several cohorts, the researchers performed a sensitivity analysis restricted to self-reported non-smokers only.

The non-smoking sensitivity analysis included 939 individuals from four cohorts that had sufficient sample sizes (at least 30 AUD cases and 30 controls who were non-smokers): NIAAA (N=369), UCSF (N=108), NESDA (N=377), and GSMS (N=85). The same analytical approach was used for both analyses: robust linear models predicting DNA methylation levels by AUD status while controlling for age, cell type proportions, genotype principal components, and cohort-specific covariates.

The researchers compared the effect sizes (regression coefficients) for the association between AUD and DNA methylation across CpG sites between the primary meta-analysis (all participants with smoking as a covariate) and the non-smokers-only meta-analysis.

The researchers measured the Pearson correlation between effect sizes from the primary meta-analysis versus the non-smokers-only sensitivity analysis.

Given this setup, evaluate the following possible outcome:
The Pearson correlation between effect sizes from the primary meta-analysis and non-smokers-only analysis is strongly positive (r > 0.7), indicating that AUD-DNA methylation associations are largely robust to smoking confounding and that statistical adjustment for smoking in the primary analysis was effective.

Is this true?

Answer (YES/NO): YES